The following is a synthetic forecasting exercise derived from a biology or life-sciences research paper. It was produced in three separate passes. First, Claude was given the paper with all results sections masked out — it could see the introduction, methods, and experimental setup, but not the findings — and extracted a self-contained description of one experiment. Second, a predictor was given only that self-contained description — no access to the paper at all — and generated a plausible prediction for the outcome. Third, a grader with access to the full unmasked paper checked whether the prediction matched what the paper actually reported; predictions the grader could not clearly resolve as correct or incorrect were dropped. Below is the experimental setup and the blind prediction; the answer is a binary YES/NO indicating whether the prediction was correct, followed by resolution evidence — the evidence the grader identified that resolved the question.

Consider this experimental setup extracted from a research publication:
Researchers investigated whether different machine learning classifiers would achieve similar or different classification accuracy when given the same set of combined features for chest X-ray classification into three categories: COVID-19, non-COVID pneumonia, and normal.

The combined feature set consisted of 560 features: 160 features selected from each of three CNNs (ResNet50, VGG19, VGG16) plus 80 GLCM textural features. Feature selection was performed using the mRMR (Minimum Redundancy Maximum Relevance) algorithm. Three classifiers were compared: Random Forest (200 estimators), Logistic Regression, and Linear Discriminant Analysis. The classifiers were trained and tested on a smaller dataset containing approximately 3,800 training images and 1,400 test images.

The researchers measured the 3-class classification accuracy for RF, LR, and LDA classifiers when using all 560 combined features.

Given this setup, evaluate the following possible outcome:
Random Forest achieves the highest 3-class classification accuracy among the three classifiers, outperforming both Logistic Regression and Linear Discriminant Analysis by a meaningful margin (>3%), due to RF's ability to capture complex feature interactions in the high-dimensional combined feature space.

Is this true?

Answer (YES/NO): NO